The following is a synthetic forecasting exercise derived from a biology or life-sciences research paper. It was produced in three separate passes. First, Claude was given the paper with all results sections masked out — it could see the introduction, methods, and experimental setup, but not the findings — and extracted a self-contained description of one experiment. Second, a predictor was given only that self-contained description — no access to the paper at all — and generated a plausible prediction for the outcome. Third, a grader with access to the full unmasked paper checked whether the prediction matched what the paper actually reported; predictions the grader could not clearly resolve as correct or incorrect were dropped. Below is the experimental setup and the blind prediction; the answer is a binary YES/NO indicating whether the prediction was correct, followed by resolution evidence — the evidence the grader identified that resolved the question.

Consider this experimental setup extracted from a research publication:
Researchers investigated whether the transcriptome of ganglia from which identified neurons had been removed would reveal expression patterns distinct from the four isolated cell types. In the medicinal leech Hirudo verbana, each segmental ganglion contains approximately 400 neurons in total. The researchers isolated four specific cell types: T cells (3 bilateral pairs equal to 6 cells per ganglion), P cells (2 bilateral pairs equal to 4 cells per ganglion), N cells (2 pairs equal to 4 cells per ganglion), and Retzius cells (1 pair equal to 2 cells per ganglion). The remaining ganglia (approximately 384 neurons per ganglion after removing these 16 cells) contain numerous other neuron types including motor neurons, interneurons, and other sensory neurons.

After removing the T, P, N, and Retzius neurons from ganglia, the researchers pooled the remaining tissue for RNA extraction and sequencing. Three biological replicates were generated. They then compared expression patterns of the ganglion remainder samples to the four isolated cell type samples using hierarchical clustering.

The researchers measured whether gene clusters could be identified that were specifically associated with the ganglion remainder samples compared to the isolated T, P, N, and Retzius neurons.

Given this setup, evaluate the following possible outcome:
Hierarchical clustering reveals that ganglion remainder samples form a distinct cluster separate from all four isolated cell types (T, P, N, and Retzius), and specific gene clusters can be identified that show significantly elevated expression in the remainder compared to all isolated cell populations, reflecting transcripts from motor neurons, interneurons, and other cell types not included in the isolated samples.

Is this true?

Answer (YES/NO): YES